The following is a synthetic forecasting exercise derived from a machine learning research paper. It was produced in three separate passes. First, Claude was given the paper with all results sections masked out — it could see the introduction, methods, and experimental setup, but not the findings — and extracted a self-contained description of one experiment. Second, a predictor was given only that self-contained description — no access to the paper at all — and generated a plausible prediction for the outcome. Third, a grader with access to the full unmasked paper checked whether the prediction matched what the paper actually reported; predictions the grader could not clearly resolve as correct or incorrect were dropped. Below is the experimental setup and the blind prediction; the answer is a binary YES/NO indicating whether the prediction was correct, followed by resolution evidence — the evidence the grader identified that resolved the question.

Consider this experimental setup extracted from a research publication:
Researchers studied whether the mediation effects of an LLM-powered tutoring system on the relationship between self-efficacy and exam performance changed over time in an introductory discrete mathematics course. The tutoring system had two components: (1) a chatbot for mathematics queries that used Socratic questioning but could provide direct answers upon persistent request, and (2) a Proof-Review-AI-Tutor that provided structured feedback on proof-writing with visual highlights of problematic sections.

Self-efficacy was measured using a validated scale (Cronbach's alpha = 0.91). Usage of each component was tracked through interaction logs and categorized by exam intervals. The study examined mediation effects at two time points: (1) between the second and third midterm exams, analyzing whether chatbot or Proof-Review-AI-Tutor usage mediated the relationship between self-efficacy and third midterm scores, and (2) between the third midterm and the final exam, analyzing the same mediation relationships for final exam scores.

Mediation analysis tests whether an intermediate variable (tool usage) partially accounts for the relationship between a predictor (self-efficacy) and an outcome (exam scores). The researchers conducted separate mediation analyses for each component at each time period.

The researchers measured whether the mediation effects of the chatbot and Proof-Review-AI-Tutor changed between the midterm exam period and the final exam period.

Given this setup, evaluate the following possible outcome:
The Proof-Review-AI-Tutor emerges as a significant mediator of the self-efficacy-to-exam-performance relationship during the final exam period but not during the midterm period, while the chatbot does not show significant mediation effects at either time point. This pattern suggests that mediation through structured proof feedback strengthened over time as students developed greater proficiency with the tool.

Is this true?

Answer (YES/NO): NO